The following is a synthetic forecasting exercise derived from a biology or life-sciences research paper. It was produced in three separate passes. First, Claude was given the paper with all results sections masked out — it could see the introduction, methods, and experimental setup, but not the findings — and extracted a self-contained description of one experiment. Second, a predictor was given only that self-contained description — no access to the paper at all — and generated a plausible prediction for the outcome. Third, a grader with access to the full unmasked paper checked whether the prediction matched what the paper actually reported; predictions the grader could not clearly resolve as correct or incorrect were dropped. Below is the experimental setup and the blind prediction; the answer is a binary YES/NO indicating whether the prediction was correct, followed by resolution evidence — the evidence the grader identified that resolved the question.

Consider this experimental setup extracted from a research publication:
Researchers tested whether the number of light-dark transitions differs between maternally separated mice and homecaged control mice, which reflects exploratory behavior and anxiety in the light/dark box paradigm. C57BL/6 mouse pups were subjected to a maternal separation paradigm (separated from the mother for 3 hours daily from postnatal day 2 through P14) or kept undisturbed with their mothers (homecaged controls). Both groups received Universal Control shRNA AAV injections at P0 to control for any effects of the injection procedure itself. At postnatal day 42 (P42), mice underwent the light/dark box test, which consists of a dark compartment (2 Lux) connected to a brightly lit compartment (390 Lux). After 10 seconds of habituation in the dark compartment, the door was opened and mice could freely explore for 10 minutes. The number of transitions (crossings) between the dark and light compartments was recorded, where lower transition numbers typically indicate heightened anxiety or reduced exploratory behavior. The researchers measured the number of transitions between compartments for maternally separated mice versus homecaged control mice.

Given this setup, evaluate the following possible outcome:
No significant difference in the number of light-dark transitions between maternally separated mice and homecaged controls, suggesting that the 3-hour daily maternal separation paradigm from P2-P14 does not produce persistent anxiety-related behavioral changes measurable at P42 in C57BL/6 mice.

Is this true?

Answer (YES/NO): NO